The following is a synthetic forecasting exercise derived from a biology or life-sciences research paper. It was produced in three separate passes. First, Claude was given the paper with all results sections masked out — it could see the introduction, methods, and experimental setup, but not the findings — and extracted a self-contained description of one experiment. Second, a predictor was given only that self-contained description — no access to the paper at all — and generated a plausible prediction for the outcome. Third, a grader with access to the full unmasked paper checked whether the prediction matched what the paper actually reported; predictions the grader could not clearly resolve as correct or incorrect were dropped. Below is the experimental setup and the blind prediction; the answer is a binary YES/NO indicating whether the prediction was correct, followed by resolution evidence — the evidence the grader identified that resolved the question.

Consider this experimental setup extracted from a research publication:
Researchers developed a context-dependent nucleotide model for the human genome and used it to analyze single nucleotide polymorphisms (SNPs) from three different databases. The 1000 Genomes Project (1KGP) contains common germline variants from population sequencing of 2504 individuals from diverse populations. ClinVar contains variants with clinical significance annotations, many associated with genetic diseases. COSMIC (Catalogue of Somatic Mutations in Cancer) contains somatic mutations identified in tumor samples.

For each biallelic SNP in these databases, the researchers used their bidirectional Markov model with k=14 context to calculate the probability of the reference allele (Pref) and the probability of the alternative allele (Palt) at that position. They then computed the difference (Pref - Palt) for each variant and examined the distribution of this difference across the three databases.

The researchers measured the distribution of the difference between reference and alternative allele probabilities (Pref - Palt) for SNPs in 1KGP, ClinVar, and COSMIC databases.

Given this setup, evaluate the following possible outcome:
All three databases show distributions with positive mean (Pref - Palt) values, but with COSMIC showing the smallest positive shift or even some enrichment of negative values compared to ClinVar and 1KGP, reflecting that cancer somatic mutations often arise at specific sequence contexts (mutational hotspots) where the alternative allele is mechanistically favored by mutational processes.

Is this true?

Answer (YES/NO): NO